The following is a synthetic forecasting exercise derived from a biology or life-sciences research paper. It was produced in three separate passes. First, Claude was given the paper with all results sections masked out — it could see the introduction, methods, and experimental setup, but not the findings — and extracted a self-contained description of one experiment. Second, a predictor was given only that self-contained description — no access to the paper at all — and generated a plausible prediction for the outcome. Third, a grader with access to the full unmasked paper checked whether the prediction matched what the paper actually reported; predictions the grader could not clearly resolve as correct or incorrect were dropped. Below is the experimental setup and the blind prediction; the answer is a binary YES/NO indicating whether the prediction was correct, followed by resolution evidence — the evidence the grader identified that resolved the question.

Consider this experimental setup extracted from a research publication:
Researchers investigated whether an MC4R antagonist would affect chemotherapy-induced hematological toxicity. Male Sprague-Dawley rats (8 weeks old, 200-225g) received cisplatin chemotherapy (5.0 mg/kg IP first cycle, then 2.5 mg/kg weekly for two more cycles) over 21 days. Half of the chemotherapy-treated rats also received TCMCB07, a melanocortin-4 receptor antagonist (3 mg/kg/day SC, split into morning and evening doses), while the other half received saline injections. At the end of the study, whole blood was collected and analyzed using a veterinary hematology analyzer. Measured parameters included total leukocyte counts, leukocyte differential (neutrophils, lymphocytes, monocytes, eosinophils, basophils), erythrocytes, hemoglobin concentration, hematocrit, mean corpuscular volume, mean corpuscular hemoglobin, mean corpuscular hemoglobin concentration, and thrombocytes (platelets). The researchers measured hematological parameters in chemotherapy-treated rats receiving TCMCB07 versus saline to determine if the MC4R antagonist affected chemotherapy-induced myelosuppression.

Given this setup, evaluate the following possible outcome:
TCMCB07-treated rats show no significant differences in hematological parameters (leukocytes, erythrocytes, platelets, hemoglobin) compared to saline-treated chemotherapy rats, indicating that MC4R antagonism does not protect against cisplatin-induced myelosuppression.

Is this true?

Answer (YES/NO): YES